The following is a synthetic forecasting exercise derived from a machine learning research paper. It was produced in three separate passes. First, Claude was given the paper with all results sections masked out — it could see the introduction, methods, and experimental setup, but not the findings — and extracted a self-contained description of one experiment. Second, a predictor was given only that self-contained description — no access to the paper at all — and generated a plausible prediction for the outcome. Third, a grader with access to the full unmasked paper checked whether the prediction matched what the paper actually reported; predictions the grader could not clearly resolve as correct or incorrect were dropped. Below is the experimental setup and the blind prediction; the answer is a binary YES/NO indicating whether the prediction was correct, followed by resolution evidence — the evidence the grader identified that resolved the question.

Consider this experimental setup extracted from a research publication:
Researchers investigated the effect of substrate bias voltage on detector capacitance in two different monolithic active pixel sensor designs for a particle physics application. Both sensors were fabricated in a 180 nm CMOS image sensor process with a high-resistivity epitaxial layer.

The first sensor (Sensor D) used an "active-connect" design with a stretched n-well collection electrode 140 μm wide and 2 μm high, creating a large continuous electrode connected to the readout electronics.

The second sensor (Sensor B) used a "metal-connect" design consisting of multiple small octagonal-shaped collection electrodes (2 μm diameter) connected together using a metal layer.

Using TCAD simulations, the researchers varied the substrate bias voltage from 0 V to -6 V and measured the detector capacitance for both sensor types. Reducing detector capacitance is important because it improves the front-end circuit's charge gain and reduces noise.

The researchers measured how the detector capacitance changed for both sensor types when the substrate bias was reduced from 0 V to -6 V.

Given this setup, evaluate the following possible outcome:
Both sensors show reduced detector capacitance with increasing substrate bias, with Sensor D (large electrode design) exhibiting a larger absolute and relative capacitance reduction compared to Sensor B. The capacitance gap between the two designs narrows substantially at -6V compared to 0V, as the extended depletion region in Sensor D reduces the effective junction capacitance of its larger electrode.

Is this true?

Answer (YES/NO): YES